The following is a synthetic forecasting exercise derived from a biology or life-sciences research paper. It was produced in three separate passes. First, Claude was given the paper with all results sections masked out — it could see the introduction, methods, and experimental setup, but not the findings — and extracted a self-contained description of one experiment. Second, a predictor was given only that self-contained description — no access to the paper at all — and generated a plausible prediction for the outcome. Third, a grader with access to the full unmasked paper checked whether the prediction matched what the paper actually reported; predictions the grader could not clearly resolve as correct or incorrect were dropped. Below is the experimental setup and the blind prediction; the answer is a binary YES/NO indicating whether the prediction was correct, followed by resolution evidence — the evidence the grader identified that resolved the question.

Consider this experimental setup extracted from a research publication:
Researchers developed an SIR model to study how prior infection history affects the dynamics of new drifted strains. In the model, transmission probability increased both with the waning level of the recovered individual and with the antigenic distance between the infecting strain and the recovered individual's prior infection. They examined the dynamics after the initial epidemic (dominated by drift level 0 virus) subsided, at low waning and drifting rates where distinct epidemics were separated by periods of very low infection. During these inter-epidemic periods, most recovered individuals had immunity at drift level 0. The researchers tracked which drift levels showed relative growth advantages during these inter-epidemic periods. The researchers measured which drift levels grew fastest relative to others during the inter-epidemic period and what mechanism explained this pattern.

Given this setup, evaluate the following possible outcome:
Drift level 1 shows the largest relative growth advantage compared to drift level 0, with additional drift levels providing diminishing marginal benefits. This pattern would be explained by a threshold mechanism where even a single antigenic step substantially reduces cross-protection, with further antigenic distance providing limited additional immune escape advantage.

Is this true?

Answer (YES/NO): NO